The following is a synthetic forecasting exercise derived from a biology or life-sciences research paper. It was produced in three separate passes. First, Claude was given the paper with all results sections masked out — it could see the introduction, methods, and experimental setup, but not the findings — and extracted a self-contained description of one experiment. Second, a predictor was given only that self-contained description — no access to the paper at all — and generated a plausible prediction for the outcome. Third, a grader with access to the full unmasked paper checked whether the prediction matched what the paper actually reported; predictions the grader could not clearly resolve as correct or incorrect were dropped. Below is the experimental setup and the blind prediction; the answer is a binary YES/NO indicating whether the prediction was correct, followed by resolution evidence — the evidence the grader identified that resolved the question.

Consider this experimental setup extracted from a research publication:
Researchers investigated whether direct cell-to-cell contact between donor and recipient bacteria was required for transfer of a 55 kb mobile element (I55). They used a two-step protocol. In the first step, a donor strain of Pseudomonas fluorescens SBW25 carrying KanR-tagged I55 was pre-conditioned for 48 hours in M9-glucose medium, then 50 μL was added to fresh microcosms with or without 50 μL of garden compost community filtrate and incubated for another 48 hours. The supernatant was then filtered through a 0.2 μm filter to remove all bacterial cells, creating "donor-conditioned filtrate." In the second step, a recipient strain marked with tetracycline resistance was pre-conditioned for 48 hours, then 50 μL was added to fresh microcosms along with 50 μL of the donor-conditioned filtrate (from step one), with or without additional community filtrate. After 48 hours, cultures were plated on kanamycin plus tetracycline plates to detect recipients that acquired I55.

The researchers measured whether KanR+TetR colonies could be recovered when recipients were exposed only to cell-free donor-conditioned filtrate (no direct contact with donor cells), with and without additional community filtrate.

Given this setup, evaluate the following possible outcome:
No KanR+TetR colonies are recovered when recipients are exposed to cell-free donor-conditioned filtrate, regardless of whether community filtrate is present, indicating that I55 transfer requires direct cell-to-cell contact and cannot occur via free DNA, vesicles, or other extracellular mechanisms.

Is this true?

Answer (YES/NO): NO